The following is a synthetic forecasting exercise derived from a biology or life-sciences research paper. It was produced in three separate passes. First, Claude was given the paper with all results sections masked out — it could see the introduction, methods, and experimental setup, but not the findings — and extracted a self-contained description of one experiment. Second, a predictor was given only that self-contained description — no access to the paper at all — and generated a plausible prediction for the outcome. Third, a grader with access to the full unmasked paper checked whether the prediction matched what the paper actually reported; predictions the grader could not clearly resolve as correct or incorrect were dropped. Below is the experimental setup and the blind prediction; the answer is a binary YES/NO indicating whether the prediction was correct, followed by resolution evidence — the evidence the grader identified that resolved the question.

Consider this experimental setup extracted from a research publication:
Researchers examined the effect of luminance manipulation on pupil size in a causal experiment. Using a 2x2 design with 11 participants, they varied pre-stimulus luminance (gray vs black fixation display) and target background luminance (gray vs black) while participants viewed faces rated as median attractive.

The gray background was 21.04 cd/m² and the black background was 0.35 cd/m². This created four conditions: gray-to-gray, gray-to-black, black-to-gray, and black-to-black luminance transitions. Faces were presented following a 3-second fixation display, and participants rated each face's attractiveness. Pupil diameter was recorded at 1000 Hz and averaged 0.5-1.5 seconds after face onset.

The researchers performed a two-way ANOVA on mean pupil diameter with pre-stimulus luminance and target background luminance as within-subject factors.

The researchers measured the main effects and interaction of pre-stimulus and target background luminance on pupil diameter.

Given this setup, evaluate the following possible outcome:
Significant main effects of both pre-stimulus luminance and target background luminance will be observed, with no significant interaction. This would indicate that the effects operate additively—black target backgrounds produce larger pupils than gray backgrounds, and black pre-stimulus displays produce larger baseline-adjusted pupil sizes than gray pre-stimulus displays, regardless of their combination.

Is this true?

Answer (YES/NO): NO